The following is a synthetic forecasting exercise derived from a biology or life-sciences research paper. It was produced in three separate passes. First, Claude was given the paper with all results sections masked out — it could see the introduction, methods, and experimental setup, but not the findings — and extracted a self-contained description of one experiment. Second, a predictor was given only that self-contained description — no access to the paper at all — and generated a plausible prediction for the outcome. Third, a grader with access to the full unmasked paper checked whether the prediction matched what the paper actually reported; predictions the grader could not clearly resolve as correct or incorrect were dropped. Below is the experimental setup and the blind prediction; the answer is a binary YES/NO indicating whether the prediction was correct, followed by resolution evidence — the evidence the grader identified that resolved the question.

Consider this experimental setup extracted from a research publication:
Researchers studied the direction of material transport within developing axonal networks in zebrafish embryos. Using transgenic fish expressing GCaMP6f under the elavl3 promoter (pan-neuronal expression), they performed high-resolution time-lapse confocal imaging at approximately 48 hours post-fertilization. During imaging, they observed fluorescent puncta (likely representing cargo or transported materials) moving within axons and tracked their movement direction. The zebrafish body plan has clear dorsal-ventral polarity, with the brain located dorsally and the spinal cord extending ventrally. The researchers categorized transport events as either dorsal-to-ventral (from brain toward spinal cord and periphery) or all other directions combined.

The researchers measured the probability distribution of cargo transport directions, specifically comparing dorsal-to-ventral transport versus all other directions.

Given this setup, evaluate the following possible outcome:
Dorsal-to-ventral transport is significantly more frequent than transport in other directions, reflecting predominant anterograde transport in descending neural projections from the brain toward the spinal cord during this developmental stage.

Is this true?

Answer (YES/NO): YES